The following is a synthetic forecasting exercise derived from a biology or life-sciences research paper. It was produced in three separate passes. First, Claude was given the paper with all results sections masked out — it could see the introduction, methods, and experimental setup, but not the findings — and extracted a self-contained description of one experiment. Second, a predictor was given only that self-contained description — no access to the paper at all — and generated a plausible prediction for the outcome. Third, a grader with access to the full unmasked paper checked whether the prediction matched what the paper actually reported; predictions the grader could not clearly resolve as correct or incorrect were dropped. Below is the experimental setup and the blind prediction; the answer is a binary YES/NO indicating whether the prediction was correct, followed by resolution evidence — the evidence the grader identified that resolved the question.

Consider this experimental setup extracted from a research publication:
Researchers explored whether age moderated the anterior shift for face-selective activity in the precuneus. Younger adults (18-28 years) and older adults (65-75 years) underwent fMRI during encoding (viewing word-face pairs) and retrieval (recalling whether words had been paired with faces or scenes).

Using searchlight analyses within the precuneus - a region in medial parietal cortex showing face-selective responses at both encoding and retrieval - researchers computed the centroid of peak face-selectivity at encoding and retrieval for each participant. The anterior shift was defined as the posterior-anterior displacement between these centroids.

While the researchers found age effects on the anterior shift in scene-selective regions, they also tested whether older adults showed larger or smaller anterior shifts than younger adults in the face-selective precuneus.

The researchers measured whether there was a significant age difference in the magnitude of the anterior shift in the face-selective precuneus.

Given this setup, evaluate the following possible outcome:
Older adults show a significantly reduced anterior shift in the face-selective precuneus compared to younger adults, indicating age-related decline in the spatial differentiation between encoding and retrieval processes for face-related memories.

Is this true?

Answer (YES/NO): NO